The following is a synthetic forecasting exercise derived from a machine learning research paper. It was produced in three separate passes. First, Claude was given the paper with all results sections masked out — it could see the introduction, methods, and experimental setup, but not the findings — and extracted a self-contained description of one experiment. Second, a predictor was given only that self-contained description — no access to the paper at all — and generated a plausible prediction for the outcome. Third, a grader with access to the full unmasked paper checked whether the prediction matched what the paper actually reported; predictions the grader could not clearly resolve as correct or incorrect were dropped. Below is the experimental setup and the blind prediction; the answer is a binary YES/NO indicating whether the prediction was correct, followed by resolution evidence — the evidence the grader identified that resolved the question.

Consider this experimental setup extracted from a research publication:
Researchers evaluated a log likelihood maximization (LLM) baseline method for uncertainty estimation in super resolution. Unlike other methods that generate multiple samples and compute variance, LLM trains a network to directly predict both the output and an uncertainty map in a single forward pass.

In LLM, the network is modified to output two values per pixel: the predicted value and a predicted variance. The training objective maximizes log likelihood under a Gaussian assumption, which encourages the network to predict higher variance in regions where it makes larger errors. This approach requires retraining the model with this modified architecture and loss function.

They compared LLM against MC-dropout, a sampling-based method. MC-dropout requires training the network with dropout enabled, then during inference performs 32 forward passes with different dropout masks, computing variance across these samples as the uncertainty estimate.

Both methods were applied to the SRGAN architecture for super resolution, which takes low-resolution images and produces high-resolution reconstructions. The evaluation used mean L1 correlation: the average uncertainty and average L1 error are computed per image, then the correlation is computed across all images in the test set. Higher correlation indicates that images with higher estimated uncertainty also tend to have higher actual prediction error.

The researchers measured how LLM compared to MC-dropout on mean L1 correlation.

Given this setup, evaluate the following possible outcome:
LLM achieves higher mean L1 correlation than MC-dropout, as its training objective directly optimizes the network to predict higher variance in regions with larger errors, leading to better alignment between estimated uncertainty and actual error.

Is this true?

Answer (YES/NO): NO